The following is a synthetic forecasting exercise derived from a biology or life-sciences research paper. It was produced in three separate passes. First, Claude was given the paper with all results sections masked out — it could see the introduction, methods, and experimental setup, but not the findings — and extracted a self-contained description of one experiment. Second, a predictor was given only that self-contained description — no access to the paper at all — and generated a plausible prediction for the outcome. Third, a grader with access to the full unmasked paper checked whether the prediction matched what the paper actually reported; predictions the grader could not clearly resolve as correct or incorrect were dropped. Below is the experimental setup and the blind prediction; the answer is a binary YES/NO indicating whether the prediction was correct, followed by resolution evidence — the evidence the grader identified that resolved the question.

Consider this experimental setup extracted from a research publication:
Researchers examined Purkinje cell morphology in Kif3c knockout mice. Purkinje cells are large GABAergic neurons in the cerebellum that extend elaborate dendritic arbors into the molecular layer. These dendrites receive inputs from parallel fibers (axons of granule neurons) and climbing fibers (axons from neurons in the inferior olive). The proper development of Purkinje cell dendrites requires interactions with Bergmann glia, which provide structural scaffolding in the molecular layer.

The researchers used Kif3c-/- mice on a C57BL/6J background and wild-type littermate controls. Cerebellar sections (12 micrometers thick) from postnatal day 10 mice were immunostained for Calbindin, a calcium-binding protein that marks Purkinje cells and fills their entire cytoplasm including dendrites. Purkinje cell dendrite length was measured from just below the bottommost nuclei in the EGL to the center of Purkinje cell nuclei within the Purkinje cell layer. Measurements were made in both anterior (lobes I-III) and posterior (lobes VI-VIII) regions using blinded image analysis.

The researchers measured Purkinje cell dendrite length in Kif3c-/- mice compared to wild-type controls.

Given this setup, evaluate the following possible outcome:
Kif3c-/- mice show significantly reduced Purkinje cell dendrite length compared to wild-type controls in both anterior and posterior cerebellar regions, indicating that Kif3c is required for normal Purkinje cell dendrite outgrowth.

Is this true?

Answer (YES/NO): NO